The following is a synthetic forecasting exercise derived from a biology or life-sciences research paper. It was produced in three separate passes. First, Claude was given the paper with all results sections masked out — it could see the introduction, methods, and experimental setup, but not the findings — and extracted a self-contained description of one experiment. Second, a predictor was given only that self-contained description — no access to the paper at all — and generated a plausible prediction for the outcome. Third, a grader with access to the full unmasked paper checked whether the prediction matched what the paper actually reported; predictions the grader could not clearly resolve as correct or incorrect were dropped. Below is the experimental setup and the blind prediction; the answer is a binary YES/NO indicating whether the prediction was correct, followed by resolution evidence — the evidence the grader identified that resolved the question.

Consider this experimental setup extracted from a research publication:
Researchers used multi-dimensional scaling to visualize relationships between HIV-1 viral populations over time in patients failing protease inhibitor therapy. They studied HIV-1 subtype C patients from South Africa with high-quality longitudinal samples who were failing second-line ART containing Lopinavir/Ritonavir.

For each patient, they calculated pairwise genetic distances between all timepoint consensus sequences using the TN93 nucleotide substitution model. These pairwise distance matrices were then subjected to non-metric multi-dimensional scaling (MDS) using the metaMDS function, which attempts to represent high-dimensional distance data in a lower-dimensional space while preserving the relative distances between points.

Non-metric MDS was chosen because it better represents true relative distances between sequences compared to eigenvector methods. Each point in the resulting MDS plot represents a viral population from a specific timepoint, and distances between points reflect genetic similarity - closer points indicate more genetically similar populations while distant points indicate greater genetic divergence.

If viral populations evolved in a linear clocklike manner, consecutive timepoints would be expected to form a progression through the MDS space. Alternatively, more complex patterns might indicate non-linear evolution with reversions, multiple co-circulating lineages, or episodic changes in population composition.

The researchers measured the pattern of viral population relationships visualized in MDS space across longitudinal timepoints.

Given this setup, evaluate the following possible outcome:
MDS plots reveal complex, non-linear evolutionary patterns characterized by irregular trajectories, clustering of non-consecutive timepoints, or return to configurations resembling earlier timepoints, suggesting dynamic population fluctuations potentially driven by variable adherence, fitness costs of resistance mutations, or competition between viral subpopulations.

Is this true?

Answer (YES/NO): YES